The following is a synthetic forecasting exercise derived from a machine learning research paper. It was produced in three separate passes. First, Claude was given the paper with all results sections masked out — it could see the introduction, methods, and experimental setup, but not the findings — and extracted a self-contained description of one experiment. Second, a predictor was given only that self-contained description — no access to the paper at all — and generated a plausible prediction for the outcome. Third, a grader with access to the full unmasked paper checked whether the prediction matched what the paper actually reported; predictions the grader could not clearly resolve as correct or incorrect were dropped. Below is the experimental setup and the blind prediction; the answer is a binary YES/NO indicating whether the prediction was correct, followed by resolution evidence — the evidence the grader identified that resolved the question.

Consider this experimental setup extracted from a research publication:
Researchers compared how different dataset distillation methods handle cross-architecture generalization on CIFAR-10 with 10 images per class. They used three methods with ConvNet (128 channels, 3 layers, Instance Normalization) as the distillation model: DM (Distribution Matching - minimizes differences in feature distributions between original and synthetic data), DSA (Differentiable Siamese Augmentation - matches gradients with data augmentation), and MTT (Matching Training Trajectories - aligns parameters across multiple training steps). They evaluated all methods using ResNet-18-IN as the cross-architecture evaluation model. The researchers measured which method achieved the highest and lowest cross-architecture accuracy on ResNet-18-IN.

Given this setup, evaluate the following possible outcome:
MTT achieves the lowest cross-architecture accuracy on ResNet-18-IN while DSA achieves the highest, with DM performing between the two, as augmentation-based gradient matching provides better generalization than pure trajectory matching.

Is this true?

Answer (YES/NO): NO